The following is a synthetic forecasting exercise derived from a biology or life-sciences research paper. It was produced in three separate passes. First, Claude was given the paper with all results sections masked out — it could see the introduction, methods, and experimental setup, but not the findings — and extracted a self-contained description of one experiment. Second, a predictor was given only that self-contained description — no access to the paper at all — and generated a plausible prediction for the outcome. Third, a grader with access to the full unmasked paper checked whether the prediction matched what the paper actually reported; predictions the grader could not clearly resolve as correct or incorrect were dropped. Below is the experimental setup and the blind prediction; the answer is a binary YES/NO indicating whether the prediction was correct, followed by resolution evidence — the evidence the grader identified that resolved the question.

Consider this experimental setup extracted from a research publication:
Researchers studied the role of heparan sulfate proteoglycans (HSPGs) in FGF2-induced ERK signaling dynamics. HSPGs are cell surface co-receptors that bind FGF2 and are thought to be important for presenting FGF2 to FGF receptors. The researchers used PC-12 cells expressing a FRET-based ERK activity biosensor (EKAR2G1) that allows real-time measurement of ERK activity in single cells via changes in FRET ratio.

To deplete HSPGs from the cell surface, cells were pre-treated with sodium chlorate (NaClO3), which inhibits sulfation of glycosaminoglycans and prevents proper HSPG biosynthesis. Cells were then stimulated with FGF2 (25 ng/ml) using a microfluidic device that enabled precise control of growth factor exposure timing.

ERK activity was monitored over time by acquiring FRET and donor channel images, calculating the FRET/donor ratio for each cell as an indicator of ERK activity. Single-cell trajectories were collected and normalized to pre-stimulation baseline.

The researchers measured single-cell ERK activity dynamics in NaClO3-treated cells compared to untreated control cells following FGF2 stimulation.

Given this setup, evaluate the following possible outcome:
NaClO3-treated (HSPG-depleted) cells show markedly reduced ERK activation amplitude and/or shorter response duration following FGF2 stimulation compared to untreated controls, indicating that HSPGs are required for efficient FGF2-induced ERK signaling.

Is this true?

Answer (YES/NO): YES